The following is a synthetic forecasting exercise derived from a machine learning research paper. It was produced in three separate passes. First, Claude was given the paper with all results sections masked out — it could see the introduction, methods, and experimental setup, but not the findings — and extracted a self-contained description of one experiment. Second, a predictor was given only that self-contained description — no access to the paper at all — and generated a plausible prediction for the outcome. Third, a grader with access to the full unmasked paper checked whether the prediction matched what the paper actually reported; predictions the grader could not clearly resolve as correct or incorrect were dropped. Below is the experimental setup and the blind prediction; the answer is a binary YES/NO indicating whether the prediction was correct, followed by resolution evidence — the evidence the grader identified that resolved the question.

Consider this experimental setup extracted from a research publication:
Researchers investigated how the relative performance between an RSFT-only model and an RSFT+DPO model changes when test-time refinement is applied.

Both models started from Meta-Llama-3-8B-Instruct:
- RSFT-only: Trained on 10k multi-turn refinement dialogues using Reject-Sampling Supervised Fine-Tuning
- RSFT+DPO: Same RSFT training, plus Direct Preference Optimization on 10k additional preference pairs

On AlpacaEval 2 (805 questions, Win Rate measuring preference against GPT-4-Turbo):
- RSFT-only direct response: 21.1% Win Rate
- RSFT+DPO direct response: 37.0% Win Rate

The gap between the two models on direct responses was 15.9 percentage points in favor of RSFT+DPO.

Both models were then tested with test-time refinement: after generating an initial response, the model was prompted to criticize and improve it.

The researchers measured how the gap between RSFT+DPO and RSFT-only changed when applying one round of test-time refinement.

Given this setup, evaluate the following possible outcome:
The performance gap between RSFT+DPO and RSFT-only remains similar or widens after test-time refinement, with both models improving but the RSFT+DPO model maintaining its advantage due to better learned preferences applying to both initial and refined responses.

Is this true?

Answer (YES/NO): YES